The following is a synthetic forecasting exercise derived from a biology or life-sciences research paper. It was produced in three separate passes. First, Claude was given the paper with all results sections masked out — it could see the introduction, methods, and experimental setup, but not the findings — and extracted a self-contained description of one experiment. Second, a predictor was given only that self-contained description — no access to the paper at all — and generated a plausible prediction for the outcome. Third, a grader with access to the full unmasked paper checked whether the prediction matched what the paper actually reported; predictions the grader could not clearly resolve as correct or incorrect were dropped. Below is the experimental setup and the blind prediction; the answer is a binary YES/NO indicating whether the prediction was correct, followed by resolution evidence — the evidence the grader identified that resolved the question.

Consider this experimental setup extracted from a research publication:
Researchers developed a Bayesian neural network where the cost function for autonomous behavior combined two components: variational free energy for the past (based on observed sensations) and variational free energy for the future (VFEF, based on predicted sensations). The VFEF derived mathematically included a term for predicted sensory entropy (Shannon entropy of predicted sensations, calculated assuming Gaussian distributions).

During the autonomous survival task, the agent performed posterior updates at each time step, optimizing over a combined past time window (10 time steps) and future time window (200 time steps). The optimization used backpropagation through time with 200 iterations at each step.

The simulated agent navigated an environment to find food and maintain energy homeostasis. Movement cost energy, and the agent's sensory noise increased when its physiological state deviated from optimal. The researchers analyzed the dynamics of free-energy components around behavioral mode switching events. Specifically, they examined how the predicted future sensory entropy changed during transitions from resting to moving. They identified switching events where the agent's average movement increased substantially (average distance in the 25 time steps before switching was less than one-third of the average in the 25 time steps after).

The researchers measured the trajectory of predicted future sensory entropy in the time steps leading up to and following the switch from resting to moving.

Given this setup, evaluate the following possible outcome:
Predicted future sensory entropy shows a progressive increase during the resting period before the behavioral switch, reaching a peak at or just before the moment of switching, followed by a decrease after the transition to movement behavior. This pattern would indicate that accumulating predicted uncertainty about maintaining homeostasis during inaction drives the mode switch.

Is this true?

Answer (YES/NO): NO